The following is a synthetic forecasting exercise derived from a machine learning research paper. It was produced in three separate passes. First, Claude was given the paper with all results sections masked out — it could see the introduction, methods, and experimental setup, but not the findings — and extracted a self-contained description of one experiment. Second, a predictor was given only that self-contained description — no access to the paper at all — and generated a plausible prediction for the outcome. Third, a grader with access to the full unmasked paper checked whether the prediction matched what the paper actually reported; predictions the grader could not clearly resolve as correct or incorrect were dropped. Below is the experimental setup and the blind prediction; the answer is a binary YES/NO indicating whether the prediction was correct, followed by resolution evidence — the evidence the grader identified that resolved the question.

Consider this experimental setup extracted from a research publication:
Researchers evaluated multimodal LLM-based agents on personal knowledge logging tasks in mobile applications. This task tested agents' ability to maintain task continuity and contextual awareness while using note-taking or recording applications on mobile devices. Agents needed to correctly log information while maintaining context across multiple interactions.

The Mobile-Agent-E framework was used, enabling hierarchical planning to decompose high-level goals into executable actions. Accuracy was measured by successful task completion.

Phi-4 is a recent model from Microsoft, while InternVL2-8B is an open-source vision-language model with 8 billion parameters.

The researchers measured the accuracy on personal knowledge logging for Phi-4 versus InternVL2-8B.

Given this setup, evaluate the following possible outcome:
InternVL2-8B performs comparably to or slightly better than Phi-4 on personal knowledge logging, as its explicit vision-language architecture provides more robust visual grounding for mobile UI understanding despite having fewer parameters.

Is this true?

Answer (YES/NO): NO